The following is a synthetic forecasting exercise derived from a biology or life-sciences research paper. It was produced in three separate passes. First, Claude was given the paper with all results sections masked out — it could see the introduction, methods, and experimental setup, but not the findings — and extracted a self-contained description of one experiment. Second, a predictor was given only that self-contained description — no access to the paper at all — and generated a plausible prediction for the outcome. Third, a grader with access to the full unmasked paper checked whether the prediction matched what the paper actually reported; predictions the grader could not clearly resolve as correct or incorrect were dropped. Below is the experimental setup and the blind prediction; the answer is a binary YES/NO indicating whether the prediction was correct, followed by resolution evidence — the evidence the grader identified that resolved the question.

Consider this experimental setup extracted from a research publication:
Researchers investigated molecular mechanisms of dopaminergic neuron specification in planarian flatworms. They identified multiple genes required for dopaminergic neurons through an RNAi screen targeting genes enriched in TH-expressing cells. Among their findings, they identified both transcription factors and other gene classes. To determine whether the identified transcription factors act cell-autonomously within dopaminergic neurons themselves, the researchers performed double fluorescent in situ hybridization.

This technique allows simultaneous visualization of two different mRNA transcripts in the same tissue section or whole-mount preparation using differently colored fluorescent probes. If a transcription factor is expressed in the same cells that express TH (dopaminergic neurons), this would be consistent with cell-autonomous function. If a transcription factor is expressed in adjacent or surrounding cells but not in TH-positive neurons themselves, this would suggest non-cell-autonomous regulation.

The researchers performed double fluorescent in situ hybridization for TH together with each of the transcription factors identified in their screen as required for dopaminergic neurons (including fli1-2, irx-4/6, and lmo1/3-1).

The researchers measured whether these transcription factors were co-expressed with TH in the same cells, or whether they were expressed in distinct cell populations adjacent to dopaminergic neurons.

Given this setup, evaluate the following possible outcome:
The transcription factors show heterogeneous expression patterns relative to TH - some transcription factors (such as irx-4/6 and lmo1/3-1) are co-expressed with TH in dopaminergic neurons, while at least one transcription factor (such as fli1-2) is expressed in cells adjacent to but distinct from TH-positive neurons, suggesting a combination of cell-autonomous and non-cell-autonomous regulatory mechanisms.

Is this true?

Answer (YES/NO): NO